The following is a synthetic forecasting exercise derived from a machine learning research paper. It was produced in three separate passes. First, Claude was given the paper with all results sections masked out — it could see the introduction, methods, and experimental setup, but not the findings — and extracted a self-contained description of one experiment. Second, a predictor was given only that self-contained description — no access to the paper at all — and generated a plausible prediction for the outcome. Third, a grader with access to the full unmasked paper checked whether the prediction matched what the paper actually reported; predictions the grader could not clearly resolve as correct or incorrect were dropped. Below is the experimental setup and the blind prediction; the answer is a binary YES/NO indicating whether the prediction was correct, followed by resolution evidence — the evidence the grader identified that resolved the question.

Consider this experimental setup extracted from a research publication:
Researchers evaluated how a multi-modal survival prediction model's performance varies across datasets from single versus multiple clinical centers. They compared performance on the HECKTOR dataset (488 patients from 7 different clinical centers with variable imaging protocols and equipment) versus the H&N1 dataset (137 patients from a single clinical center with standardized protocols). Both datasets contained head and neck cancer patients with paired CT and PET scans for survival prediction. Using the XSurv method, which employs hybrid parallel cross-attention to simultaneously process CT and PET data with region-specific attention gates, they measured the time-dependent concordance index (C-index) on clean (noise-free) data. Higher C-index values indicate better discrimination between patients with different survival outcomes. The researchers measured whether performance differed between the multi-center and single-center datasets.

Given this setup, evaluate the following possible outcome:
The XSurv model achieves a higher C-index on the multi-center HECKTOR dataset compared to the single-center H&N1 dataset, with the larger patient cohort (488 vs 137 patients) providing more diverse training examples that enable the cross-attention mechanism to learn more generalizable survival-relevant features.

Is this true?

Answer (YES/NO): NO